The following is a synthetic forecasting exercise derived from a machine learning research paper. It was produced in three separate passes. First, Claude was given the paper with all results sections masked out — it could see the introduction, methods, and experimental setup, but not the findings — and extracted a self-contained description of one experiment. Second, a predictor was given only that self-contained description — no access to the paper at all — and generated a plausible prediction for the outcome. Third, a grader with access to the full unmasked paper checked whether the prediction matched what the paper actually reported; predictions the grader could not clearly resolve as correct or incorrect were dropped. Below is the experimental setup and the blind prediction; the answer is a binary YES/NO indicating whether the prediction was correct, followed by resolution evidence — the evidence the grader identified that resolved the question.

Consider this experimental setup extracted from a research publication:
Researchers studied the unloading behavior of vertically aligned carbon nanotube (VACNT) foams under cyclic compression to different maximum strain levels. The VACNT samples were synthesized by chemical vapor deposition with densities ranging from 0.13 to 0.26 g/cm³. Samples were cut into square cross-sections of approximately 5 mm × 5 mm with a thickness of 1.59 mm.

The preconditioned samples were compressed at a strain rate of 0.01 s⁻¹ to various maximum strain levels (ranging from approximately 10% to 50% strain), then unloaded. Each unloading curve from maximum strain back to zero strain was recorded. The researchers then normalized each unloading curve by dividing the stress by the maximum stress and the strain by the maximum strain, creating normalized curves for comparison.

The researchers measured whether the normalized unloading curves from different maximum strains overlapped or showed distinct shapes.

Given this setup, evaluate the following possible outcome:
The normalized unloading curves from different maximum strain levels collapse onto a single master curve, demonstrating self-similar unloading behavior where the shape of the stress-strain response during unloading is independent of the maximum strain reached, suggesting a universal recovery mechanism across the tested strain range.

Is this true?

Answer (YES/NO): YES